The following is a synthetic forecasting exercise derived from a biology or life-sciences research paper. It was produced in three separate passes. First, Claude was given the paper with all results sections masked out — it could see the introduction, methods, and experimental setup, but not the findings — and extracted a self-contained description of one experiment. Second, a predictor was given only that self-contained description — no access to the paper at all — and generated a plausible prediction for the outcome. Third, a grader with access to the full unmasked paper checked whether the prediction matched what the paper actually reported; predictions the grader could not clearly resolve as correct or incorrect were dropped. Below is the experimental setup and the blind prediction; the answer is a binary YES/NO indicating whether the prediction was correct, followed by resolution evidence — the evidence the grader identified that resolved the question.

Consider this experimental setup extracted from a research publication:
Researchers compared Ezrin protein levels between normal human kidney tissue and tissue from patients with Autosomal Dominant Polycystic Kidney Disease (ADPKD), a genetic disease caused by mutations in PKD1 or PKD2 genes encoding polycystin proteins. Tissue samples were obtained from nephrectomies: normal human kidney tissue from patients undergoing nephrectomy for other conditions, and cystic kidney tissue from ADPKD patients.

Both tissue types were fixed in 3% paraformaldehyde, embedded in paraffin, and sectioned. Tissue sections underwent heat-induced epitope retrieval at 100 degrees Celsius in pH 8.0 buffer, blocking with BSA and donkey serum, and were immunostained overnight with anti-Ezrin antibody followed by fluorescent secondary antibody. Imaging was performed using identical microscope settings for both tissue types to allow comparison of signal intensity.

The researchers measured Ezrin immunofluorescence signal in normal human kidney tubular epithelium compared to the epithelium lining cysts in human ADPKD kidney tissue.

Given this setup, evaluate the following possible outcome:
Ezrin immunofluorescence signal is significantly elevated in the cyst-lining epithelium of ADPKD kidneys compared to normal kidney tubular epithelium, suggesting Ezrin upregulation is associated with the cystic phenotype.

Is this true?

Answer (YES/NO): NO